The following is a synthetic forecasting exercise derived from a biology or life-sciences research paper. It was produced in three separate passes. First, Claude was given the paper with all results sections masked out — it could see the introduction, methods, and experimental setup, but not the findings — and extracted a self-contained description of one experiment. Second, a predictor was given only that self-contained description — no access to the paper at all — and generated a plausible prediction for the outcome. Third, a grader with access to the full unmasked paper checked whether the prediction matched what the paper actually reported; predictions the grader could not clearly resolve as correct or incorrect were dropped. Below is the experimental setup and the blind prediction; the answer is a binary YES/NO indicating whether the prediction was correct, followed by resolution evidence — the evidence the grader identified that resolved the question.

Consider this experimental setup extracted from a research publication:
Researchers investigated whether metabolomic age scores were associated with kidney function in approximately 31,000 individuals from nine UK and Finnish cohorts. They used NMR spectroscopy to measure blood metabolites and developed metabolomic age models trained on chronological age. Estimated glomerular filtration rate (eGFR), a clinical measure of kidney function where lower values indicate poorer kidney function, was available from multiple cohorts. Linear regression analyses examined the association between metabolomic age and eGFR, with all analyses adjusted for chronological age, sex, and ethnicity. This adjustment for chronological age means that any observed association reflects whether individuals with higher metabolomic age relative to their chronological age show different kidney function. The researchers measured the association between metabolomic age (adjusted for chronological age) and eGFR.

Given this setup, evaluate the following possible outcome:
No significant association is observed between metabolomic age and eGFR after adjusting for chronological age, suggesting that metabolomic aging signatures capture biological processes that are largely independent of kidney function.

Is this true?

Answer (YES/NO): NO